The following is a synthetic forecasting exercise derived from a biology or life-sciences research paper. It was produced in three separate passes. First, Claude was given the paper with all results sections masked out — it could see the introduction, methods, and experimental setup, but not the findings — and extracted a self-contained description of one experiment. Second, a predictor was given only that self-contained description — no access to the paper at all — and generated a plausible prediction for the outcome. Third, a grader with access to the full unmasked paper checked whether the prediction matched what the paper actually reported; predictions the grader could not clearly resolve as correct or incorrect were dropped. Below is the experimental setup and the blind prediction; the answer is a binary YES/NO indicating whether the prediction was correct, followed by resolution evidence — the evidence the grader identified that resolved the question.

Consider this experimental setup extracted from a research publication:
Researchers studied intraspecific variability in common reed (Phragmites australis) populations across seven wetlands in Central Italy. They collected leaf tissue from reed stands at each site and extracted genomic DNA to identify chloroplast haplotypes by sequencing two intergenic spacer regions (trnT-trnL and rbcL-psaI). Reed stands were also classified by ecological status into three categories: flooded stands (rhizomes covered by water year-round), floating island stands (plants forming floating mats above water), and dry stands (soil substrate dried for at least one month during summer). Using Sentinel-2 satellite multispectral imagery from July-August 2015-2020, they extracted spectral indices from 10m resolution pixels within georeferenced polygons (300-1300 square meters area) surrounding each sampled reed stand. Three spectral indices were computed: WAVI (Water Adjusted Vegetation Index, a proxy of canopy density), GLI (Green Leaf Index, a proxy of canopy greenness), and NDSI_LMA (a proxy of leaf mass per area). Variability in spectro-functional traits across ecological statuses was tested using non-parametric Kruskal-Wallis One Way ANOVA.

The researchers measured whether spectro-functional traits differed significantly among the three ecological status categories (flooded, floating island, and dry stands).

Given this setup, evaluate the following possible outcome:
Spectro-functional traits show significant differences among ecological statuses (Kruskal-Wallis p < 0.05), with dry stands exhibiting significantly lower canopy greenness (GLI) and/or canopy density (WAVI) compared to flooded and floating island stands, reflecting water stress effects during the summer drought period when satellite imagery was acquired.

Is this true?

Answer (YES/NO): NO